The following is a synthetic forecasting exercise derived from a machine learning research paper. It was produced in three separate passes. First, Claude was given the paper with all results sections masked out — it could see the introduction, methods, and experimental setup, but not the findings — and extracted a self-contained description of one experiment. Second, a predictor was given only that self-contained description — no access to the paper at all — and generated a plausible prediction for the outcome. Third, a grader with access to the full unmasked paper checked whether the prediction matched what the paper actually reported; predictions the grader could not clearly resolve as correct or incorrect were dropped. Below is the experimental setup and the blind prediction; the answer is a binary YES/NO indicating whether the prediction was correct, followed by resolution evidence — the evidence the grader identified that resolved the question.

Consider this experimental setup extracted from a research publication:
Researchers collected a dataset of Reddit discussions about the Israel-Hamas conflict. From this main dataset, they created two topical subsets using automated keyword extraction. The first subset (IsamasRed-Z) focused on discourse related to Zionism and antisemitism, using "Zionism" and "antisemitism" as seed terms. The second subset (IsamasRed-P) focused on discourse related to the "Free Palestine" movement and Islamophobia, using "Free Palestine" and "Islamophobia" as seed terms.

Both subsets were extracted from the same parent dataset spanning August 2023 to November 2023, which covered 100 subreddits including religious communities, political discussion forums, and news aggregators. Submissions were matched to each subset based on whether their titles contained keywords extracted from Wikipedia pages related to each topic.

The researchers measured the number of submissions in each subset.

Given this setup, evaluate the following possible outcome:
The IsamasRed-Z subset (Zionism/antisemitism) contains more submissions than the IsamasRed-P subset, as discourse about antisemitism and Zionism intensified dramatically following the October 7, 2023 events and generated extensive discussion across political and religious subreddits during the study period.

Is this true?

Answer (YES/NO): YES